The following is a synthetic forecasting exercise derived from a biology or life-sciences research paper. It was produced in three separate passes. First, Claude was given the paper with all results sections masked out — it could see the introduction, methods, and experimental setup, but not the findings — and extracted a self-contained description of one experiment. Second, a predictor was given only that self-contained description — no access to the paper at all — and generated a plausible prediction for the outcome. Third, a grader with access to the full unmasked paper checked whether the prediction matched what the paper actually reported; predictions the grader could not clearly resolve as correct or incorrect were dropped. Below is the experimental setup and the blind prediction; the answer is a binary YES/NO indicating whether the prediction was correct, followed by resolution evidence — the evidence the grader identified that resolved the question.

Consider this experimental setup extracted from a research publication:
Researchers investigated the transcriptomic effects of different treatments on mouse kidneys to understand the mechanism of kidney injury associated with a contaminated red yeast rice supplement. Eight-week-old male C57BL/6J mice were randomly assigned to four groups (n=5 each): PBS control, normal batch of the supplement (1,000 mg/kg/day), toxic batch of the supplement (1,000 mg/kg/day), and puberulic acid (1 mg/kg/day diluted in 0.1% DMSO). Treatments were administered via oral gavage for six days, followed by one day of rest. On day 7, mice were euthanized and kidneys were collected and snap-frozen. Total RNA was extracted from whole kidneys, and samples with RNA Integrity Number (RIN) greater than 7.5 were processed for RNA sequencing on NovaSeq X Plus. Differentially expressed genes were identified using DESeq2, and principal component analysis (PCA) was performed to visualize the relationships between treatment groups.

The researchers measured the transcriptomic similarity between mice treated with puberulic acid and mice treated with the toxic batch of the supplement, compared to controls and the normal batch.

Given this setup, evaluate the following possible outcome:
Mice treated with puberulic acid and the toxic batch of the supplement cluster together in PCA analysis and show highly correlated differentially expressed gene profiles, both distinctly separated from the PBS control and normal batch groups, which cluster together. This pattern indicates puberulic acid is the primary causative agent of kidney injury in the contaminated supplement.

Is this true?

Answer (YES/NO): YES